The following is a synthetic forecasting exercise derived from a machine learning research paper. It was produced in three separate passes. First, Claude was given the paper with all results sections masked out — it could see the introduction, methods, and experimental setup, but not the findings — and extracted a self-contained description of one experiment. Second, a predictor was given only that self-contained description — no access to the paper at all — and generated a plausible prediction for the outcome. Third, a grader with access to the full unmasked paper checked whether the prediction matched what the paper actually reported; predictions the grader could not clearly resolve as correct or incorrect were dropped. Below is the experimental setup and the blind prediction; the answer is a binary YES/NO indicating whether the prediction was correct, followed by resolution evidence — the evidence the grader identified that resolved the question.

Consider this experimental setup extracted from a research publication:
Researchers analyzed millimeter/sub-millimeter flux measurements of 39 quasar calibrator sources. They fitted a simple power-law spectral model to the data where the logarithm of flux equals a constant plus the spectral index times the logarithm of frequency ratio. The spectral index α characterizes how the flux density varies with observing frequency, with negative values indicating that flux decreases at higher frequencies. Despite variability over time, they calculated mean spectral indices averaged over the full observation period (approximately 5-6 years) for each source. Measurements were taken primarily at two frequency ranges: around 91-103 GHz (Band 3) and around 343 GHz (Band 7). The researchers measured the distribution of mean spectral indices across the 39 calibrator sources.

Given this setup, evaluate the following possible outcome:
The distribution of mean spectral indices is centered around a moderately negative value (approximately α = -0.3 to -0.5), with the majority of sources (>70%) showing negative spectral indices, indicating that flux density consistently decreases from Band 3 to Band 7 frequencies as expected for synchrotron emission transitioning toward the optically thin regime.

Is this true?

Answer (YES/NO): NO